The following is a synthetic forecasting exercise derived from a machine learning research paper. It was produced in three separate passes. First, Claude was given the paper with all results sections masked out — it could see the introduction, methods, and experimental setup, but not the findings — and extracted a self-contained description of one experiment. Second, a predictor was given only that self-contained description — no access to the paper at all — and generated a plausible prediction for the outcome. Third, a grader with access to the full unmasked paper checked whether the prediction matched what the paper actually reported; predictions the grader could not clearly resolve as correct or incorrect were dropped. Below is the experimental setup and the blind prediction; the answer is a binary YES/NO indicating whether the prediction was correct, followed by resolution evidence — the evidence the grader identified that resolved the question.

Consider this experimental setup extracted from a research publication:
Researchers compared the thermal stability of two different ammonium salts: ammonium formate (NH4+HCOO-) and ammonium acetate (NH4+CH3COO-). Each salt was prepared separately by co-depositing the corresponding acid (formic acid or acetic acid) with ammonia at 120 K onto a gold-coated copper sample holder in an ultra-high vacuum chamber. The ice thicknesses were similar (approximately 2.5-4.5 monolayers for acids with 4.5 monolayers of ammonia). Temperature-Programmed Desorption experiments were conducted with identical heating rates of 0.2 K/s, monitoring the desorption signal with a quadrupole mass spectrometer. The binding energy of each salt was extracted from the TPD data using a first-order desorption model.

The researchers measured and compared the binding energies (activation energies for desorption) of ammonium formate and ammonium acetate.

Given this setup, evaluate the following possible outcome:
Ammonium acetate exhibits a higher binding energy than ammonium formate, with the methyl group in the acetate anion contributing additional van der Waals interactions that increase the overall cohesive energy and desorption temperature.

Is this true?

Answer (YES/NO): NO